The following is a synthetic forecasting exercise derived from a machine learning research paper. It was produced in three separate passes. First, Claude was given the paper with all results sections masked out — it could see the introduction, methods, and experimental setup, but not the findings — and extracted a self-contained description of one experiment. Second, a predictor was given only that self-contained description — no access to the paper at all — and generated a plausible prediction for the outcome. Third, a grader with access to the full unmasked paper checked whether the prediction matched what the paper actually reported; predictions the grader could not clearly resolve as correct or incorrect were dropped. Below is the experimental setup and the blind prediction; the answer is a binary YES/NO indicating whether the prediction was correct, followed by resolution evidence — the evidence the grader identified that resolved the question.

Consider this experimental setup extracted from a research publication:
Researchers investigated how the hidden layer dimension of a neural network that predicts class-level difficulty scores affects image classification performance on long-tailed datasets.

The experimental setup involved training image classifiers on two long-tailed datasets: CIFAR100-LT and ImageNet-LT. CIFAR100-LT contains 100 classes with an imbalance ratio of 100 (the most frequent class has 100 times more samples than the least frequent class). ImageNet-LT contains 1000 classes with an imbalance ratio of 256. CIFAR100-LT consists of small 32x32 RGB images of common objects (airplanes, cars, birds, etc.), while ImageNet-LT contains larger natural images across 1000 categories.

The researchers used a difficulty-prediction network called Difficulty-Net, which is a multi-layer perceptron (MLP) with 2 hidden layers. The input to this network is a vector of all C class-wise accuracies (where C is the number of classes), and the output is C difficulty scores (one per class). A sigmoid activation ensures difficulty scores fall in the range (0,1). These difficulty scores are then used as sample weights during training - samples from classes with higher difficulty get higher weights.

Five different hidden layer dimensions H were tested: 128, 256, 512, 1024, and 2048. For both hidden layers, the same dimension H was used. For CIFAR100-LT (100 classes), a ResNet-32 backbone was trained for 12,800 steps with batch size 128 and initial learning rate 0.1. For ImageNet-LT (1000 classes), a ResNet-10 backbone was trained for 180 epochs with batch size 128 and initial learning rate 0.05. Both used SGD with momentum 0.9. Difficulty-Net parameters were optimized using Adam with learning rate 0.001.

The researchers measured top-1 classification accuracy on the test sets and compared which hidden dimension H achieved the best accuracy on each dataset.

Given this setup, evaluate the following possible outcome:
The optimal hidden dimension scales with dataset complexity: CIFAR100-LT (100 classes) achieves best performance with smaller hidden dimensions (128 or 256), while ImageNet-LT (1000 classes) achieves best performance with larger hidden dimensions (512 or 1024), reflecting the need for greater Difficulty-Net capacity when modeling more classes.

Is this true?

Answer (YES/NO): YES